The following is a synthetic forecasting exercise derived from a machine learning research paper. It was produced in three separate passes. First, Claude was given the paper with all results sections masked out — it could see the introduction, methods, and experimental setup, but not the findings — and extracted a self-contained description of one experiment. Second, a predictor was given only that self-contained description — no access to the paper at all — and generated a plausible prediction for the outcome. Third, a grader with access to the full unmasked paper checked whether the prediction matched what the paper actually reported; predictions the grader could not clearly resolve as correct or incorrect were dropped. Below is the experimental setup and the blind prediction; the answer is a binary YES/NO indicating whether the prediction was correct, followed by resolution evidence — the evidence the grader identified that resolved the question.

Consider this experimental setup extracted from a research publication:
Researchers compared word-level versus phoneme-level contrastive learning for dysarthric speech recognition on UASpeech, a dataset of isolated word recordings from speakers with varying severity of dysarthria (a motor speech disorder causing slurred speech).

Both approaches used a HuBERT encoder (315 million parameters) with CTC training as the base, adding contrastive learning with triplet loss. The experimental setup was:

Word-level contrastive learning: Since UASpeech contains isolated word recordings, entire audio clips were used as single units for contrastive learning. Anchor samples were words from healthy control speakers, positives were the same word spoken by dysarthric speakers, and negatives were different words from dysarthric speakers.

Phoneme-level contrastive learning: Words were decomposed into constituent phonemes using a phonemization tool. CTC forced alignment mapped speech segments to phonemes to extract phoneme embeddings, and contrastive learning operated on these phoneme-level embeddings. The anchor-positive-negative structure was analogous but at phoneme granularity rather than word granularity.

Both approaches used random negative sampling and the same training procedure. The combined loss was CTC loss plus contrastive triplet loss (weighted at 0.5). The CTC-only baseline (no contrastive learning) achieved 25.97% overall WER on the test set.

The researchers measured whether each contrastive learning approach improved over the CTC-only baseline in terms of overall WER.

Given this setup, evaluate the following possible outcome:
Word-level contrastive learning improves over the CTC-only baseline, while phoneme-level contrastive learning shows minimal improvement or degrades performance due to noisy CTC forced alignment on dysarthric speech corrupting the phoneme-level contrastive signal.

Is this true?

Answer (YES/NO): NO